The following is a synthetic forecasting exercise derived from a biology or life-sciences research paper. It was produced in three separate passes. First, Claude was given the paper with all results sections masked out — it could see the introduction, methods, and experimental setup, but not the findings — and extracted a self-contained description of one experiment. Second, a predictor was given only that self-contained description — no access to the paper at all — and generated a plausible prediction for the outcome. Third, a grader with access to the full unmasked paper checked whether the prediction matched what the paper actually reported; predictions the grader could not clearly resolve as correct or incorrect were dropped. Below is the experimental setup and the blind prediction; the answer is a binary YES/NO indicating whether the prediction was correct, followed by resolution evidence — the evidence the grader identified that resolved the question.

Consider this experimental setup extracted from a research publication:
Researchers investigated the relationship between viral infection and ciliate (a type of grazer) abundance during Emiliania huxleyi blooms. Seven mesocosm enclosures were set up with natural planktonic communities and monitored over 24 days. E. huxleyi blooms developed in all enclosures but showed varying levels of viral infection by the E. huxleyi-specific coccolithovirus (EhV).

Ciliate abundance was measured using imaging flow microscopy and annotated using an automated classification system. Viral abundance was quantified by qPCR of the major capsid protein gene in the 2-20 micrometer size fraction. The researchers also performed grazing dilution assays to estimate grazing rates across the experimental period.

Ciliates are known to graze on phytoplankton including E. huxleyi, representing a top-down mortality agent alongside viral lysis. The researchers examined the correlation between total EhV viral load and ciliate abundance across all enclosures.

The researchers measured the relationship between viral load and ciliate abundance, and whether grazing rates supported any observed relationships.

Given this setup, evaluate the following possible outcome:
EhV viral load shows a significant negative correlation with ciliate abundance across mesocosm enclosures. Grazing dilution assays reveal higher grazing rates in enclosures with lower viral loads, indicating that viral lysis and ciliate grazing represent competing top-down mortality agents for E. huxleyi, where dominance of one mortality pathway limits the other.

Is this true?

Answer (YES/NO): YES